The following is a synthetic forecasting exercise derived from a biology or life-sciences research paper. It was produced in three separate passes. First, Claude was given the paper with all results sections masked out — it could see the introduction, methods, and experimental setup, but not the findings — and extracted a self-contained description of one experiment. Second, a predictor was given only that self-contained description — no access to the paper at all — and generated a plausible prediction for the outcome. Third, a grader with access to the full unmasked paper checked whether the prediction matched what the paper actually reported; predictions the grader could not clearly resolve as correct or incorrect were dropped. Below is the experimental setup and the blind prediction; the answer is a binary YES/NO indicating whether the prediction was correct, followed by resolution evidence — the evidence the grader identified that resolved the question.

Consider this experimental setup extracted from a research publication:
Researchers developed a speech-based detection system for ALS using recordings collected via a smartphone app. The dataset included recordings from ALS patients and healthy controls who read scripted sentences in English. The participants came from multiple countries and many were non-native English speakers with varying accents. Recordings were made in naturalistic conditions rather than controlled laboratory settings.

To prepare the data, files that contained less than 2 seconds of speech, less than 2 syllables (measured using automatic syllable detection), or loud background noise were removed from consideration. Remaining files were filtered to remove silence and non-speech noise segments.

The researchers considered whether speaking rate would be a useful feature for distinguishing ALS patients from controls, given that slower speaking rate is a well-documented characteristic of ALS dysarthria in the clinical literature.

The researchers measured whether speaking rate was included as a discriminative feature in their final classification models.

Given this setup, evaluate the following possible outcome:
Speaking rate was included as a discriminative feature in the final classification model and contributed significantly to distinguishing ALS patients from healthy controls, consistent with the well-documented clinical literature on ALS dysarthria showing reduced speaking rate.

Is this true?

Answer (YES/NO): NO